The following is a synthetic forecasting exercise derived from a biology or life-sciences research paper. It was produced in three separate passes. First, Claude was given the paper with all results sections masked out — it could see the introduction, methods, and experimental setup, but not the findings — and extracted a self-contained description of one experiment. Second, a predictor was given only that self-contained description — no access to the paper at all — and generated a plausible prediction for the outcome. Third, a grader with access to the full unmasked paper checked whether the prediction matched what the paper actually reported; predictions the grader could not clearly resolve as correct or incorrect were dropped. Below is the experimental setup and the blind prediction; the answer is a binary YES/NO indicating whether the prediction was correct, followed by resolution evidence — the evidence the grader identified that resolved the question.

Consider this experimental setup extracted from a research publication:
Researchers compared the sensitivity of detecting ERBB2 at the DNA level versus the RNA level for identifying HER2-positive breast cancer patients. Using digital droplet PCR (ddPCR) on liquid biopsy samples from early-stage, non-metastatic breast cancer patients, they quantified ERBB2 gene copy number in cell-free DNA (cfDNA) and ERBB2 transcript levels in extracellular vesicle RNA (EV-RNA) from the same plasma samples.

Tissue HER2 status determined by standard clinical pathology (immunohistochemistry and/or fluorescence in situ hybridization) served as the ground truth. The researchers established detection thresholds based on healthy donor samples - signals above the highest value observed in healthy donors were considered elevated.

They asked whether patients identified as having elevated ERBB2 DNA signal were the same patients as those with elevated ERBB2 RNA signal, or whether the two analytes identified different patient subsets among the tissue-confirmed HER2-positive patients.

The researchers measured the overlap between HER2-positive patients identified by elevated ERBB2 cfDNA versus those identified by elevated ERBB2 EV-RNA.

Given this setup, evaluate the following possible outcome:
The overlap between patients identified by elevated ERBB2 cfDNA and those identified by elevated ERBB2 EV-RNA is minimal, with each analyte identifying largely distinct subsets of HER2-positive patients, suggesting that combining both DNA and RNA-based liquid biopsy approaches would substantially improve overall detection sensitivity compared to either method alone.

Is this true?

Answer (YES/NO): NO